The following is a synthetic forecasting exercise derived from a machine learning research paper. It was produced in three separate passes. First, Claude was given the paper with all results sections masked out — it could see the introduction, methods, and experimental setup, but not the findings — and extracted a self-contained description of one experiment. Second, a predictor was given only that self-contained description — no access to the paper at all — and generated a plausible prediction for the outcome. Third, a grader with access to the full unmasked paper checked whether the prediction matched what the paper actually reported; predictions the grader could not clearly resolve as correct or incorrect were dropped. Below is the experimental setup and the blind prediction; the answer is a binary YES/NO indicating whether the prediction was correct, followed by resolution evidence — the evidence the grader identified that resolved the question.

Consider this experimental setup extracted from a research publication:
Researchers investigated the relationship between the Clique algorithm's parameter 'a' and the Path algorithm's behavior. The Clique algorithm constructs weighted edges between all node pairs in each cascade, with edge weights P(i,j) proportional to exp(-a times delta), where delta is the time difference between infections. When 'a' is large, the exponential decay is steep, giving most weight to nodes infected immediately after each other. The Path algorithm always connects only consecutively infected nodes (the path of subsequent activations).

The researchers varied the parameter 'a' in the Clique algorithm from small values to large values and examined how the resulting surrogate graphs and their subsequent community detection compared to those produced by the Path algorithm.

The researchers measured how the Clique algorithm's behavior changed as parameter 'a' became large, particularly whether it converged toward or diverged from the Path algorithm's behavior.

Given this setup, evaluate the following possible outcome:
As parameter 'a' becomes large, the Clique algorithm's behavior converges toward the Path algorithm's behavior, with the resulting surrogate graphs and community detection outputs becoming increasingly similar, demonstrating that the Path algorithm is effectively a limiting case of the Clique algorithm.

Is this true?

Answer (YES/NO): YES